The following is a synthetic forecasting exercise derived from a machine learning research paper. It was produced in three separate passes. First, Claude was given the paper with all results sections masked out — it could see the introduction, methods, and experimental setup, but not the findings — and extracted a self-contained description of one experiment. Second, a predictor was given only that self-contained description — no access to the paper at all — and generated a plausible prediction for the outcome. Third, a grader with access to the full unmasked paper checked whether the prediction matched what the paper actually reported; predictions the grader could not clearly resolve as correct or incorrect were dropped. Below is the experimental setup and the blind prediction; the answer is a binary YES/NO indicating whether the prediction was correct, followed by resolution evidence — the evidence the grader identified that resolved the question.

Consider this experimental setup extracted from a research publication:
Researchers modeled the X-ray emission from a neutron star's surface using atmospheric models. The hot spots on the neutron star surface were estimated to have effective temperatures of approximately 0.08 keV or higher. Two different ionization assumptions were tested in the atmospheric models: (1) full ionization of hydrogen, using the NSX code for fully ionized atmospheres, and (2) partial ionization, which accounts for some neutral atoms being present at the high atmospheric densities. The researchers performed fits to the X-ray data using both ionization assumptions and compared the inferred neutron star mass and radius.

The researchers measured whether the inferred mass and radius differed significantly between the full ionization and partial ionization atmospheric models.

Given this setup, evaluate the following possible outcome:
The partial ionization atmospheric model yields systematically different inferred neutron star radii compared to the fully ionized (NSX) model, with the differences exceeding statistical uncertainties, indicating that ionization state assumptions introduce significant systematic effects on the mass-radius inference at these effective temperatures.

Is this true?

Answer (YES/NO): NO